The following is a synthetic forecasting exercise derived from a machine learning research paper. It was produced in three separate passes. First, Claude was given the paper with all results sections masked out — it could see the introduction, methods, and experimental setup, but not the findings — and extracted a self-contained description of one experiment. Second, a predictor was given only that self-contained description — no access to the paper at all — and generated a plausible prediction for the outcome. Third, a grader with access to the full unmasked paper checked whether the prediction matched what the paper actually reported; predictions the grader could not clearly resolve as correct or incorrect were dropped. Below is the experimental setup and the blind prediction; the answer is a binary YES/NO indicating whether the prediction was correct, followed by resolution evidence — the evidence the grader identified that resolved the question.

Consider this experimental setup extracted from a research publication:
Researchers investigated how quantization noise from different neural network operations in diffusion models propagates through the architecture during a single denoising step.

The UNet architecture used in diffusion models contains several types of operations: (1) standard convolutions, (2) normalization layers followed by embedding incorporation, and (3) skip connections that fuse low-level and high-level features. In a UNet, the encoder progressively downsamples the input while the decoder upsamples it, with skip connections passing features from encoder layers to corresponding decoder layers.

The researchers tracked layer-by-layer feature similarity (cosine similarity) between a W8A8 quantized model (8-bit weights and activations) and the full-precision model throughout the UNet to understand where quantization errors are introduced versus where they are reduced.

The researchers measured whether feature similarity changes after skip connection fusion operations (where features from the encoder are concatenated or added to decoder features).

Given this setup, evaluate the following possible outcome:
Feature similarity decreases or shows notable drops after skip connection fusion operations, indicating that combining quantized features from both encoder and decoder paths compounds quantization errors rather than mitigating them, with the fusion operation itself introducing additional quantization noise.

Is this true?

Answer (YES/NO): NO